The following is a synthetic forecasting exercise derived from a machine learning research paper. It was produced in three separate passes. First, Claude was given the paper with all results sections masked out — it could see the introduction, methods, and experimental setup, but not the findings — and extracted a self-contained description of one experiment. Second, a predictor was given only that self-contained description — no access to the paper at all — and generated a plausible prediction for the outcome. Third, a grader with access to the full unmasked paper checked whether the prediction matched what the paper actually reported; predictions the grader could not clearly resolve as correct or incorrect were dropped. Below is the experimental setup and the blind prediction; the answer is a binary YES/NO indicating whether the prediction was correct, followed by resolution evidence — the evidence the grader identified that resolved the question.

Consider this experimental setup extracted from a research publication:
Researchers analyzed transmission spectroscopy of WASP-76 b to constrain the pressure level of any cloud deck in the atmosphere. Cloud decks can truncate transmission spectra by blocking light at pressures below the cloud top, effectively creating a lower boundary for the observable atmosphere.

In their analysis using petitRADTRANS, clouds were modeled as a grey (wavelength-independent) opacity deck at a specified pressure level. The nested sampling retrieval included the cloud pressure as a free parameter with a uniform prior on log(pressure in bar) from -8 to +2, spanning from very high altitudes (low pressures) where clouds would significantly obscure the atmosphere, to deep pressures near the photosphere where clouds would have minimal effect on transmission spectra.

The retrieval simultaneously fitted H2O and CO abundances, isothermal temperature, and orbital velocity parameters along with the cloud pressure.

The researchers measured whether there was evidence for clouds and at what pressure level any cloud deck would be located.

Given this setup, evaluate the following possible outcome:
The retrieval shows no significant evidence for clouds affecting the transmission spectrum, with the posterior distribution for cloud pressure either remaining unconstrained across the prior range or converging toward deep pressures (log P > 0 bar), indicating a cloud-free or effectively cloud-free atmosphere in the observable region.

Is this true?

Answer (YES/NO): YES